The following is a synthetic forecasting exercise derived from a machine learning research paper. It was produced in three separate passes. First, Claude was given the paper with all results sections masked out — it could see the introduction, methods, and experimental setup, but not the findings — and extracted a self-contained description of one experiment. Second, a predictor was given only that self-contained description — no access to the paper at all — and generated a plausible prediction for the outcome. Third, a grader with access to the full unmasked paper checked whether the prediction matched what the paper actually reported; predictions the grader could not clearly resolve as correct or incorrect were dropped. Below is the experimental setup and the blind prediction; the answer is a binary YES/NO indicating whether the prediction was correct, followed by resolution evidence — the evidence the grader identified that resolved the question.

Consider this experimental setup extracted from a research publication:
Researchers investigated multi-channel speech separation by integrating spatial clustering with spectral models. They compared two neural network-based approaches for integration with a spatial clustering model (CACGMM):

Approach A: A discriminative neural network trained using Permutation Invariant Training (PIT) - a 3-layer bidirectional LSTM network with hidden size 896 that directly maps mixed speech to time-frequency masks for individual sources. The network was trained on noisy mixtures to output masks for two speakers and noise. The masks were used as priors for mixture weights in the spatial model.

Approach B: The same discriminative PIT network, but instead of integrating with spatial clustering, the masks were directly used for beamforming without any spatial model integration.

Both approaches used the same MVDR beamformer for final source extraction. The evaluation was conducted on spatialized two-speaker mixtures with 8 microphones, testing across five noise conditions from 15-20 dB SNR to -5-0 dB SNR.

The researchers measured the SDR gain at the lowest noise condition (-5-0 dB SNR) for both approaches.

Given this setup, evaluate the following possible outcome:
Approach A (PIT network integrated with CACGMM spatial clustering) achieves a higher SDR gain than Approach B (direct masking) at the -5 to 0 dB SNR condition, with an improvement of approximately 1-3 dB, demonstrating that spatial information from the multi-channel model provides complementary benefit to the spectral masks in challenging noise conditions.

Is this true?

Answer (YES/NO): NO